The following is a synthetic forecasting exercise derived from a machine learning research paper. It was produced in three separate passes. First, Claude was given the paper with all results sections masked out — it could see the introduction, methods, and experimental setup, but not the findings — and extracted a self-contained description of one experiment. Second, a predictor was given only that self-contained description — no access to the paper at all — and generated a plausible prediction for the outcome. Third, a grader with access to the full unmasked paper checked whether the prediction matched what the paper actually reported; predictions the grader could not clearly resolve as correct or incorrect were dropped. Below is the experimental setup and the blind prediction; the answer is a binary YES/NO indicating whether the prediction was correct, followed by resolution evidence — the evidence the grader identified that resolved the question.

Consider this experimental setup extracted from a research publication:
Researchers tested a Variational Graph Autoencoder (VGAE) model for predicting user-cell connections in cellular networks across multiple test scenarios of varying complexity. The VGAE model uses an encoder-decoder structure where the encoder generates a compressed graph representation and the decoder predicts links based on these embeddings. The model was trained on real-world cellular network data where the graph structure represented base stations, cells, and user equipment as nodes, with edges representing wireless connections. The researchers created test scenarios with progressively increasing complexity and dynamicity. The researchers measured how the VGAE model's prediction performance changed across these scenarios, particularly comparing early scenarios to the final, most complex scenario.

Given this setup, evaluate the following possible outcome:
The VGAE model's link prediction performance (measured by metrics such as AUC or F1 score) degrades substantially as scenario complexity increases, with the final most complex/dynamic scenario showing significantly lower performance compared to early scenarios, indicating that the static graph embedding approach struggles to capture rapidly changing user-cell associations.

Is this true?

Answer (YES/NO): NO